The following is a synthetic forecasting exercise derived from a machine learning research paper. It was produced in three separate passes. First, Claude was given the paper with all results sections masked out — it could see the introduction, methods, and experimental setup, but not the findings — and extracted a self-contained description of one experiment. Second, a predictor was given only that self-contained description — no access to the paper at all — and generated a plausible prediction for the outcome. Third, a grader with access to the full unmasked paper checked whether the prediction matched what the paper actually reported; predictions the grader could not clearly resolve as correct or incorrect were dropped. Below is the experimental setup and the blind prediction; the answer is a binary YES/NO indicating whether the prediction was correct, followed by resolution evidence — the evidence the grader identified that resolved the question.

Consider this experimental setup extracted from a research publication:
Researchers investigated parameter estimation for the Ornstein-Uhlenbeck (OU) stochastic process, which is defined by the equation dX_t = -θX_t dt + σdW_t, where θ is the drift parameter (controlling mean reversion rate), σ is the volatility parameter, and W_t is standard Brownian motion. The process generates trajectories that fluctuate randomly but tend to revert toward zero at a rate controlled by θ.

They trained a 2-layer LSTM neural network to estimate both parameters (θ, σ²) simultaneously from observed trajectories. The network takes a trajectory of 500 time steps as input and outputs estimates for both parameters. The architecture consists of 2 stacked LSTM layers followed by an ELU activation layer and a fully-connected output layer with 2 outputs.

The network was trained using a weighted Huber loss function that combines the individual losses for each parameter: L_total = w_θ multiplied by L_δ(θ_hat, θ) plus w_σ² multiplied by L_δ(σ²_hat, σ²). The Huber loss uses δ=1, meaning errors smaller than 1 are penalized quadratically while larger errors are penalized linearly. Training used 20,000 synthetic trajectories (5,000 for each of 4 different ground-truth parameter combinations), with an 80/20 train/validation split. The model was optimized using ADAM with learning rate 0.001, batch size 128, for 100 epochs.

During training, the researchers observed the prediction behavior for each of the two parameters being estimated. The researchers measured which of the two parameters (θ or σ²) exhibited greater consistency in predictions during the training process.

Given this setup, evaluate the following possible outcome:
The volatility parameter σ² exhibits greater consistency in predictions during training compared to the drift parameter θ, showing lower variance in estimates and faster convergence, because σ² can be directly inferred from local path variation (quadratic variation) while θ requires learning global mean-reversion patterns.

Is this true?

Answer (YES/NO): NO